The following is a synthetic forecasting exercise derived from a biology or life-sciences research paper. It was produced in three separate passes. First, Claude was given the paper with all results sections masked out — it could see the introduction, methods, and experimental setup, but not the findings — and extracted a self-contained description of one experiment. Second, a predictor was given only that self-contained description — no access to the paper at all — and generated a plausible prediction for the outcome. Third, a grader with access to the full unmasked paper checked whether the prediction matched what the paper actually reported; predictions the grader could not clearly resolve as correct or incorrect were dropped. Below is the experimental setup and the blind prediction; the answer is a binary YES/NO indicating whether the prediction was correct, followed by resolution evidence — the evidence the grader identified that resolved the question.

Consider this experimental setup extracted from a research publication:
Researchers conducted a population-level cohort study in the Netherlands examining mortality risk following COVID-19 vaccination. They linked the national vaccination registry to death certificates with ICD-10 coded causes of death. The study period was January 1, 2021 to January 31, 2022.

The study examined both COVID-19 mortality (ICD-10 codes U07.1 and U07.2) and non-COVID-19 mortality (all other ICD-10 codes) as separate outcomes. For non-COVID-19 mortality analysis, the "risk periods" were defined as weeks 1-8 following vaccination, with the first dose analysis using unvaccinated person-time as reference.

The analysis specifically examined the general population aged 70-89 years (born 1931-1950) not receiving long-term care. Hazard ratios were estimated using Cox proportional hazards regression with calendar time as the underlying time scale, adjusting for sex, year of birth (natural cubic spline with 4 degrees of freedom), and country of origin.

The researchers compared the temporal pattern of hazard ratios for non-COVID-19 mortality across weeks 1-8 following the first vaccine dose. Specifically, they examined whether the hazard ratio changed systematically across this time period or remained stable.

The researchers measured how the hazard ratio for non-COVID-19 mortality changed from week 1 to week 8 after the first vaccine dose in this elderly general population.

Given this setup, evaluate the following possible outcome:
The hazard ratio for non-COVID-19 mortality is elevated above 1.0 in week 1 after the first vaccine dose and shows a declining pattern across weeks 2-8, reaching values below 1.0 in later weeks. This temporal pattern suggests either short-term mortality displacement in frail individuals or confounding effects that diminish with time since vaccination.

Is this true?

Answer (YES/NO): NO